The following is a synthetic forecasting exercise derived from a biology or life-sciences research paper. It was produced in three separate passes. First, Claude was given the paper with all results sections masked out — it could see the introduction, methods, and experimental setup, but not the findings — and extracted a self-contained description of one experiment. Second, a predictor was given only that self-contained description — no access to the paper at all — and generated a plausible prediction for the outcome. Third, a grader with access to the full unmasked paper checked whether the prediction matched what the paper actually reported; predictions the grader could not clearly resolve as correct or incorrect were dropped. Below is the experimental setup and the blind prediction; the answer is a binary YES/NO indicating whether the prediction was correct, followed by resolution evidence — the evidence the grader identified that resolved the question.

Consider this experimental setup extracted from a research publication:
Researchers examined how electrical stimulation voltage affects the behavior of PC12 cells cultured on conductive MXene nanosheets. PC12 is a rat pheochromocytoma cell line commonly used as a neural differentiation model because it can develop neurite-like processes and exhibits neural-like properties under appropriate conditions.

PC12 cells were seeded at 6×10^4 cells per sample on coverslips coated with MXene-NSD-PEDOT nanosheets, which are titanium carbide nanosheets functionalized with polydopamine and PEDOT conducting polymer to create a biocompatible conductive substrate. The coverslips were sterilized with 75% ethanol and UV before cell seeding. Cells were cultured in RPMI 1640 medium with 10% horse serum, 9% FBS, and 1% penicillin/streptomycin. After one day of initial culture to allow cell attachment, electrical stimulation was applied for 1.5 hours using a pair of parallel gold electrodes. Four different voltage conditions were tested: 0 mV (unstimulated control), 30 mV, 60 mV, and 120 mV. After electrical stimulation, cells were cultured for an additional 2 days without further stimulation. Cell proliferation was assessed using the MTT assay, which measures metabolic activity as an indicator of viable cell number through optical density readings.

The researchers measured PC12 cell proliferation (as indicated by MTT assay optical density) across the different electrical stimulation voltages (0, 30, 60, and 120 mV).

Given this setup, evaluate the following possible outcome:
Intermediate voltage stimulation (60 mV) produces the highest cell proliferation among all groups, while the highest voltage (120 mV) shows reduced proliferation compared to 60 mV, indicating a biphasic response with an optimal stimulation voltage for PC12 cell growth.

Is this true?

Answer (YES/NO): NO